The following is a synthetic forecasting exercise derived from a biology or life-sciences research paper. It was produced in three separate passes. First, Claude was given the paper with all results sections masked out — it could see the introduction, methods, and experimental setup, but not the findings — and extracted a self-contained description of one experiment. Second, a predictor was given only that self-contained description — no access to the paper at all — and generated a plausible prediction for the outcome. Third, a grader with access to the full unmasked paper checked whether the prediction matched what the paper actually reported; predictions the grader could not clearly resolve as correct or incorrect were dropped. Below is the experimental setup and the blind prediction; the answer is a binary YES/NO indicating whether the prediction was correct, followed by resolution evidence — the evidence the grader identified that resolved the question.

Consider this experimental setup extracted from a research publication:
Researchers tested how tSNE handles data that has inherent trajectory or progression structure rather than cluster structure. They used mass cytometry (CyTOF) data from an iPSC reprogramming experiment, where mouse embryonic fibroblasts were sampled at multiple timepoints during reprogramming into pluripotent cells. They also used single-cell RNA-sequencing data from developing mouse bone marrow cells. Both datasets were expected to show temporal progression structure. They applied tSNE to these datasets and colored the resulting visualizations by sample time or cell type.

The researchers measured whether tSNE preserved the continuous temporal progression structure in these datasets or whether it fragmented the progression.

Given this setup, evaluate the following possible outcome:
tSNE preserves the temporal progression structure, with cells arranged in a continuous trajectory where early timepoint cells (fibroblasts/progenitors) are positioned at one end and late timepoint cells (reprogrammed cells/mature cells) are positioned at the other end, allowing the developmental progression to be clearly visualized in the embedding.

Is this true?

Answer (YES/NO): NO